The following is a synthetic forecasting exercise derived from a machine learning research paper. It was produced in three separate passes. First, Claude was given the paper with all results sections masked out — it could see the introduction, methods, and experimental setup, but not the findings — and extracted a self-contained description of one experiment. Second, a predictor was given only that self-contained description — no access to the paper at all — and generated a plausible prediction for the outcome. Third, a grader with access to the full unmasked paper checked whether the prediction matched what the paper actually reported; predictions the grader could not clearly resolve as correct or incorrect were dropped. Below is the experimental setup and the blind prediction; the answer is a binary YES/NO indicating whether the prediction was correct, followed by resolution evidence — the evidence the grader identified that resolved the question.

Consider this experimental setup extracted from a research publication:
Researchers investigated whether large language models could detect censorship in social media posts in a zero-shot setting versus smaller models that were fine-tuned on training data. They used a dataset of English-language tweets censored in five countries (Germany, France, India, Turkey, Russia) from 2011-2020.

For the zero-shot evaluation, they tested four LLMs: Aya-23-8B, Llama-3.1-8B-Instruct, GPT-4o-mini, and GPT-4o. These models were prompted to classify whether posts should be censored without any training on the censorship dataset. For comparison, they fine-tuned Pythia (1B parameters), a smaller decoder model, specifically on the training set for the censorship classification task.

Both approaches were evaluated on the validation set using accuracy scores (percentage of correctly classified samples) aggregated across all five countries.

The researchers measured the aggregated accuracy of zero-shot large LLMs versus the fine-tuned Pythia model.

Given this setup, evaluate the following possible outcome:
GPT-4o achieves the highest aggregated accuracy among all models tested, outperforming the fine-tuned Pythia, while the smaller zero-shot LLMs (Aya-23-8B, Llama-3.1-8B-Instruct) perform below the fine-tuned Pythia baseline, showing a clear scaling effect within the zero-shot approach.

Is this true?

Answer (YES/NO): NO